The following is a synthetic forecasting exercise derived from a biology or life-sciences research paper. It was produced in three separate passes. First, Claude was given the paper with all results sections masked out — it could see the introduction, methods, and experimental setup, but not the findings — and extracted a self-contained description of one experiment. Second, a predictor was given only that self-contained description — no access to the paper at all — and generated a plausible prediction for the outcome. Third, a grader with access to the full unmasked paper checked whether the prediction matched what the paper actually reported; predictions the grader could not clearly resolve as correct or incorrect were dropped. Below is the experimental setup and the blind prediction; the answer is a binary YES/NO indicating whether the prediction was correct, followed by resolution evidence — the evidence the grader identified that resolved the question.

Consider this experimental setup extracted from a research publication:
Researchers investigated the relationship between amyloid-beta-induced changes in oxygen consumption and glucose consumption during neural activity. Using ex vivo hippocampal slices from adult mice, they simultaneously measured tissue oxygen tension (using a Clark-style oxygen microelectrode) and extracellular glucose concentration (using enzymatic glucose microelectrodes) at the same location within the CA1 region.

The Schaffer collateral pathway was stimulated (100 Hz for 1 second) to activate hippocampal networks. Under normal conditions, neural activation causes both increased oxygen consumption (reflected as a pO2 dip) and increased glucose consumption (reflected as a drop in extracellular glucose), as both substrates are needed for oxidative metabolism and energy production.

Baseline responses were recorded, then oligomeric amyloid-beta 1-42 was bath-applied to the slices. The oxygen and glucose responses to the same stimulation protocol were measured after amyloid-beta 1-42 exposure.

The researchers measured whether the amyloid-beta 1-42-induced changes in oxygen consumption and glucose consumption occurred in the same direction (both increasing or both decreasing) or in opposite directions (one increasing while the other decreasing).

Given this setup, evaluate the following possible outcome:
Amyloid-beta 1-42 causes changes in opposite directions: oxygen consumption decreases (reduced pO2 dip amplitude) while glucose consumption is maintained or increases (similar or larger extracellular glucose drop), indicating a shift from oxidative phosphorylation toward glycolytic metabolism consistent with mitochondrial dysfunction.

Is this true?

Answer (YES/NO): NO